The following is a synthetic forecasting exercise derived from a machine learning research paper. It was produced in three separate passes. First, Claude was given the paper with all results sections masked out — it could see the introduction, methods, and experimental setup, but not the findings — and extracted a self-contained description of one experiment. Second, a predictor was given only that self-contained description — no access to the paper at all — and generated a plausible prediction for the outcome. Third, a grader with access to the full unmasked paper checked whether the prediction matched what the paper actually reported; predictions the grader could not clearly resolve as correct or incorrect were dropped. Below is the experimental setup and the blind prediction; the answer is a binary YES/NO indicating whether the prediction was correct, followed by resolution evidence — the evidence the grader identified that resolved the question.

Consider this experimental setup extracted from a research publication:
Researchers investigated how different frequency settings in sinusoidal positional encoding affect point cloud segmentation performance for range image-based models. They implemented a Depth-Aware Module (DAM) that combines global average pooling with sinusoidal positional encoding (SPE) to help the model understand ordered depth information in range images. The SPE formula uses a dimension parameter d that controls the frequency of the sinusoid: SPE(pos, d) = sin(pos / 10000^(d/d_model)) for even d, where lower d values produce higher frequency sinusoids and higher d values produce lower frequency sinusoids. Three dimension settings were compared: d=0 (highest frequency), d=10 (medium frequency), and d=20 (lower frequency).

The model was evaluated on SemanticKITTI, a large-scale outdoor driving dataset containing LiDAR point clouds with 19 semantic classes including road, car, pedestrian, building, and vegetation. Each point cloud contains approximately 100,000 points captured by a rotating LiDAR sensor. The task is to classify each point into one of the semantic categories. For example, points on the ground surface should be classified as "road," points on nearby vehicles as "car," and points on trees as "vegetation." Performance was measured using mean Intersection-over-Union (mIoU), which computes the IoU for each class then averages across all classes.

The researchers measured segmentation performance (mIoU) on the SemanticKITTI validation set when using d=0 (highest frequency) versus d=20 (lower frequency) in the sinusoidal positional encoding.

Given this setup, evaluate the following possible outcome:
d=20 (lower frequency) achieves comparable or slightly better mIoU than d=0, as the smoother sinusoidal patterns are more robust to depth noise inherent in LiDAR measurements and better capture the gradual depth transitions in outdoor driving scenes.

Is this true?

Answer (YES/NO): NO